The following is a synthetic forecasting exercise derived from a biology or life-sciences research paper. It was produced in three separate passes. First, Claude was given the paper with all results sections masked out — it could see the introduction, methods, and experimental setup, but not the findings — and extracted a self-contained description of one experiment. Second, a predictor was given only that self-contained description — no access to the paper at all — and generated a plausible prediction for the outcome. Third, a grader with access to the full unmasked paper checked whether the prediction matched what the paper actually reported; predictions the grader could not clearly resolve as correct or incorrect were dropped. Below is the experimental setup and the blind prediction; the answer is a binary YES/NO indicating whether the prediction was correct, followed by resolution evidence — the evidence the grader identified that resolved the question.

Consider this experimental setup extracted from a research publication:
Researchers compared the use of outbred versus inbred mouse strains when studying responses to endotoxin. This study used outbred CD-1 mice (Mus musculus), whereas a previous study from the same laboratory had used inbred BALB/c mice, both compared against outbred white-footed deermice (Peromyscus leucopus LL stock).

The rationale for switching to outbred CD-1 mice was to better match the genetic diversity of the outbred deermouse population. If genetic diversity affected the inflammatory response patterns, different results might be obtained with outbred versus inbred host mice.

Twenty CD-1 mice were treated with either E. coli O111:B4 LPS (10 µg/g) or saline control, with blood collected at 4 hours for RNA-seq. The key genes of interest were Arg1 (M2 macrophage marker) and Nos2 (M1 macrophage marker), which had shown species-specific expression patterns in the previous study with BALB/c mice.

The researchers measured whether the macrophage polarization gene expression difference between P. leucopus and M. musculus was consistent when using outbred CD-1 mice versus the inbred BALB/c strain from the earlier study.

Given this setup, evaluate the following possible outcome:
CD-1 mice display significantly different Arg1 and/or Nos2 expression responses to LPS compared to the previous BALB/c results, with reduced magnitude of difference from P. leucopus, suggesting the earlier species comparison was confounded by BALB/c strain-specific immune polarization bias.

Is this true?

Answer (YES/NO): NO